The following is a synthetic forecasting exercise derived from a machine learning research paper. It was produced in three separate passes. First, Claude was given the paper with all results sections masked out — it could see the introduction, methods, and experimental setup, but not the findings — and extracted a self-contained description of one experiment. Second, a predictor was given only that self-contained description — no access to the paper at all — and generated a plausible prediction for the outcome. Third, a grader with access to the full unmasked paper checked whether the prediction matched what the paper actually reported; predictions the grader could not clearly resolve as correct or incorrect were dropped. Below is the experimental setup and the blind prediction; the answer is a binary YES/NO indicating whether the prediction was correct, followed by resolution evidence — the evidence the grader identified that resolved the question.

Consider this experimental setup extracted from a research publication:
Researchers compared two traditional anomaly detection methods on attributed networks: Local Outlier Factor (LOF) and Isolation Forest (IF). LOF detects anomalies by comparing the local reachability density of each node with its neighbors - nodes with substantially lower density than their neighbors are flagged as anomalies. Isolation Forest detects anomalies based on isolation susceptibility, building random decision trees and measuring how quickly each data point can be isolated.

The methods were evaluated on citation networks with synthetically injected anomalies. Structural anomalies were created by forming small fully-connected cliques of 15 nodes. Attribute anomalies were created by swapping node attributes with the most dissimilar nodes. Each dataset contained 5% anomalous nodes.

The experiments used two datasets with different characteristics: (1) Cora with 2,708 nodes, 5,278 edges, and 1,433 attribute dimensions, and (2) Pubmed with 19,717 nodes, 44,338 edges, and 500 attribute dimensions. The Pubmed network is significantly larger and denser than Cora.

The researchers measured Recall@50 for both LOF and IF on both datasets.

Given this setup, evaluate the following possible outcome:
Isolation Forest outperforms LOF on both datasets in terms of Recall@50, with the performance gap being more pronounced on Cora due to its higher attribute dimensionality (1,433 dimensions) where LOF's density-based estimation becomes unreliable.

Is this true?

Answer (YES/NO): NO